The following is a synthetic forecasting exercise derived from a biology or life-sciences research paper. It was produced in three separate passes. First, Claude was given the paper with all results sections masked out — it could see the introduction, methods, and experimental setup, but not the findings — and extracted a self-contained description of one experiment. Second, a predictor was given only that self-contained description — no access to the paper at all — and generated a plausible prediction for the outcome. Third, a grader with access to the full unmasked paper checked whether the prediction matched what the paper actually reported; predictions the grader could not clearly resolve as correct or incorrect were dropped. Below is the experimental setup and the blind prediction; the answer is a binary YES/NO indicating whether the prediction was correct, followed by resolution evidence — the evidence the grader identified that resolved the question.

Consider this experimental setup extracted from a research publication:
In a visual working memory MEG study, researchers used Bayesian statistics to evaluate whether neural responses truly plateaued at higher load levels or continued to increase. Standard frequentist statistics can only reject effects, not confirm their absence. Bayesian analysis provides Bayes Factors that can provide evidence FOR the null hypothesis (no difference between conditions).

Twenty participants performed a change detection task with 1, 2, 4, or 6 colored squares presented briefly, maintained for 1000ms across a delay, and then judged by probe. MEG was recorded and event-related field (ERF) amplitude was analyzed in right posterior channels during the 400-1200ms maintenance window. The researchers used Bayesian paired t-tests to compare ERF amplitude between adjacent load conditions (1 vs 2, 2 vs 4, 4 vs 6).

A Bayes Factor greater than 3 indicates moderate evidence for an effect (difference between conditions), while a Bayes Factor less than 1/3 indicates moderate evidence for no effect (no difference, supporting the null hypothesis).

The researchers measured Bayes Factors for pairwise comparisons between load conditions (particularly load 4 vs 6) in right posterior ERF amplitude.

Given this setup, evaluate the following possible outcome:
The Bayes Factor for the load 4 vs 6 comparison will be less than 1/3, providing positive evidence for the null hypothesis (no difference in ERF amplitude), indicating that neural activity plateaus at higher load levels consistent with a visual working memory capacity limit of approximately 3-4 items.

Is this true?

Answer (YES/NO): YES